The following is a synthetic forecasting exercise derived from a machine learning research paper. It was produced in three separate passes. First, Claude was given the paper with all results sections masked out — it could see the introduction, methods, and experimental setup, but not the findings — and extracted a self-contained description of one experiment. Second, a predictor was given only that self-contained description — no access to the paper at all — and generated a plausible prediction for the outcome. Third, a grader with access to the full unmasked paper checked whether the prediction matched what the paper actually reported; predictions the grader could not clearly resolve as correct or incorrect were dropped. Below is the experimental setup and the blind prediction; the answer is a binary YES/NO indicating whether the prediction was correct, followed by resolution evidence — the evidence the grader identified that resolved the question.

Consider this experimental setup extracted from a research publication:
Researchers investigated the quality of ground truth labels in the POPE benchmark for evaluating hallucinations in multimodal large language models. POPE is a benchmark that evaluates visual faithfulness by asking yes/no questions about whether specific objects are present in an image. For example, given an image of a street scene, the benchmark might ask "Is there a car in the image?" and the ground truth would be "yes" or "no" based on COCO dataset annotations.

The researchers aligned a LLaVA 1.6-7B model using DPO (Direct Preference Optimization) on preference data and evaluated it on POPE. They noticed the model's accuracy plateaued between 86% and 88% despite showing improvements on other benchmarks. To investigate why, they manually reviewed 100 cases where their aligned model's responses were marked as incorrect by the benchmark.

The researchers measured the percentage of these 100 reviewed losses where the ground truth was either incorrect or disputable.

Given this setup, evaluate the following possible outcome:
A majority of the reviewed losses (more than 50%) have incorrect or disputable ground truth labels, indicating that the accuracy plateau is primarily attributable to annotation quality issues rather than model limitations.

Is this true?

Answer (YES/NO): NO